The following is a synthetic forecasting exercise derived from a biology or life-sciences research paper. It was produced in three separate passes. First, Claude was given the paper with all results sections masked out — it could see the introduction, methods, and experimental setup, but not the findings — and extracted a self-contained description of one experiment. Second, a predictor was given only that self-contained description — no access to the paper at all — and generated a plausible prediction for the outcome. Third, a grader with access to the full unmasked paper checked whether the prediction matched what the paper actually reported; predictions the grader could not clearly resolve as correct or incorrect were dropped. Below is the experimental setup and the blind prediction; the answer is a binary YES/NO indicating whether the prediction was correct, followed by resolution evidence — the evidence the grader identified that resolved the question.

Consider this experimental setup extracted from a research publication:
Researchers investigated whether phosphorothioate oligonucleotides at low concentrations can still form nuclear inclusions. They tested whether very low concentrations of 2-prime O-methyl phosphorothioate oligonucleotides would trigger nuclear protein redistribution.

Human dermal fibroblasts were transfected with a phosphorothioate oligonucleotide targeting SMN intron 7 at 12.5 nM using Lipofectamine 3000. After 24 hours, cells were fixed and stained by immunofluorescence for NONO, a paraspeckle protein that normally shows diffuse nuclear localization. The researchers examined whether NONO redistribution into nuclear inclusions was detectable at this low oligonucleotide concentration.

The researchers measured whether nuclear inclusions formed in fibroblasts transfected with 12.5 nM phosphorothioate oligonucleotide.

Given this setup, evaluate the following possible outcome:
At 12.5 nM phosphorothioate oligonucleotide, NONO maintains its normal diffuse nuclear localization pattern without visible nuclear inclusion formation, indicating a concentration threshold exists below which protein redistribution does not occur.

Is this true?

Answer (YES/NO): NO